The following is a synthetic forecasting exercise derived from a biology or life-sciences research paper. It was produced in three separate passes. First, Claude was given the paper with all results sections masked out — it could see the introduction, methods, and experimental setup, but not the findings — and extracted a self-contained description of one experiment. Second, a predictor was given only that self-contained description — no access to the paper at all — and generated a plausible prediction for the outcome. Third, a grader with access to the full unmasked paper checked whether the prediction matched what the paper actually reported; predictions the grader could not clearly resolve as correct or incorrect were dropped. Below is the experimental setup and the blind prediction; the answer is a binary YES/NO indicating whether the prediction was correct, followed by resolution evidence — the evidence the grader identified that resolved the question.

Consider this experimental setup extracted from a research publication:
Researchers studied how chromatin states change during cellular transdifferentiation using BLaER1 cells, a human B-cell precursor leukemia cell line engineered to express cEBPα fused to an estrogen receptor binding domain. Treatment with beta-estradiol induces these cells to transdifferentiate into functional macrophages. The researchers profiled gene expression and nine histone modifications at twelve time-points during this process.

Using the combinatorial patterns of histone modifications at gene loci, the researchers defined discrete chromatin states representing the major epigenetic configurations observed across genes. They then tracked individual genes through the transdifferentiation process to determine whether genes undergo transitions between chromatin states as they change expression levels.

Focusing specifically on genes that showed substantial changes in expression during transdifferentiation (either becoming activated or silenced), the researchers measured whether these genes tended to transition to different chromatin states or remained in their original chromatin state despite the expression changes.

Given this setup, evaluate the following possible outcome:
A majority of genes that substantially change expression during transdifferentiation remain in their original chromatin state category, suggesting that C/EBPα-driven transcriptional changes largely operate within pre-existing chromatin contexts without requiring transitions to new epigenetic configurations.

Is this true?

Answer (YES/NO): YES